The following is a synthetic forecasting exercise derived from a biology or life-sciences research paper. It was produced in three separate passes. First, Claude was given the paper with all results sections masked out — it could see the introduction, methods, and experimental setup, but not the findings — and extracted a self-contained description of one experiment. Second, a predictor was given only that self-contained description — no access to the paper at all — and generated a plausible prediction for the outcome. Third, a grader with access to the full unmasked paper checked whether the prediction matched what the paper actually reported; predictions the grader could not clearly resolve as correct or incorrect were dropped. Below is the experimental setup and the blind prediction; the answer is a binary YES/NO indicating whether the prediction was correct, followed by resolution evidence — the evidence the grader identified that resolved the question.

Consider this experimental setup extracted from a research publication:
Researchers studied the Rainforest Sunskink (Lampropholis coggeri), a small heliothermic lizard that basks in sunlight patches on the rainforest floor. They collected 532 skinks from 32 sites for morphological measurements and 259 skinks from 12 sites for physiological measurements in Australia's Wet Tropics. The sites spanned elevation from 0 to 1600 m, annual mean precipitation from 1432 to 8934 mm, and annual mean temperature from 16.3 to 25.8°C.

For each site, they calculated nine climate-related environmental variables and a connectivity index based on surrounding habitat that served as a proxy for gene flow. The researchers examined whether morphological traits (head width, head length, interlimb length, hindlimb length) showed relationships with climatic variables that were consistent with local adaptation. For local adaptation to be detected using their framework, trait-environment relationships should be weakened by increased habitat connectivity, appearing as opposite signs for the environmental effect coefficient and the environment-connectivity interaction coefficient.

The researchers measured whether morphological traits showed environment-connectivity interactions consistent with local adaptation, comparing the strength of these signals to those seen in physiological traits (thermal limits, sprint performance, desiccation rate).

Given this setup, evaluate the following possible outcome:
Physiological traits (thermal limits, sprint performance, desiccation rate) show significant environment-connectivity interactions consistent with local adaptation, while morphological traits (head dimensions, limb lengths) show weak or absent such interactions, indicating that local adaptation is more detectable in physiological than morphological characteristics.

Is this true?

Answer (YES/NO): NO